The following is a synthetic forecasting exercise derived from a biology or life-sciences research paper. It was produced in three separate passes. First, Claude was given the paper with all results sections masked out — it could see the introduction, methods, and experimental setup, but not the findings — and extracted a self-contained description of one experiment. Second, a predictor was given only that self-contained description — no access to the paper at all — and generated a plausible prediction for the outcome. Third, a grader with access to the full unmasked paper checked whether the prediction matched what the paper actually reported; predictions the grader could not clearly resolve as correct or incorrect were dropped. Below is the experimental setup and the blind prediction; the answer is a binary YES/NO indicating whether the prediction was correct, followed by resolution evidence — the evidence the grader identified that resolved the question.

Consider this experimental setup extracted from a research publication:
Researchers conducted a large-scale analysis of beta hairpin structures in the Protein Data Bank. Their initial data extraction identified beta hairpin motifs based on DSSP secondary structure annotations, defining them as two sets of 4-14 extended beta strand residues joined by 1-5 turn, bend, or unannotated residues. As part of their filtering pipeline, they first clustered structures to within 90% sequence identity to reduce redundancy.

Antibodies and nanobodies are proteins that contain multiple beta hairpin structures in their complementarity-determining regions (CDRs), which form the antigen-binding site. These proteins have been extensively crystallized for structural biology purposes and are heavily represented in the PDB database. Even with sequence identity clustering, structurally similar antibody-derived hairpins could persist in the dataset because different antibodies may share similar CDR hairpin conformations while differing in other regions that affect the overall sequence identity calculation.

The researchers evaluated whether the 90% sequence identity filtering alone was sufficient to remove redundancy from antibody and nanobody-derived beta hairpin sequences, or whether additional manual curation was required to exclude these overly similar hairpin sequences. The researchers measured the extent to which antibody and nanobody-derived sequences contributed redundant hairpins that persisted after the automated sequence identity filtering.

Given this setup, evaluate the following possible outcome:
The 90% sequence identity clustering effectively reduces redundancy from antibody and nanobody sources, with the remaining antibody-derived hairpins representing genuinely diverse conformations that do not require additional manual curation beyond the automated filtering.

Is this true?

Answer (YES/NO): NO